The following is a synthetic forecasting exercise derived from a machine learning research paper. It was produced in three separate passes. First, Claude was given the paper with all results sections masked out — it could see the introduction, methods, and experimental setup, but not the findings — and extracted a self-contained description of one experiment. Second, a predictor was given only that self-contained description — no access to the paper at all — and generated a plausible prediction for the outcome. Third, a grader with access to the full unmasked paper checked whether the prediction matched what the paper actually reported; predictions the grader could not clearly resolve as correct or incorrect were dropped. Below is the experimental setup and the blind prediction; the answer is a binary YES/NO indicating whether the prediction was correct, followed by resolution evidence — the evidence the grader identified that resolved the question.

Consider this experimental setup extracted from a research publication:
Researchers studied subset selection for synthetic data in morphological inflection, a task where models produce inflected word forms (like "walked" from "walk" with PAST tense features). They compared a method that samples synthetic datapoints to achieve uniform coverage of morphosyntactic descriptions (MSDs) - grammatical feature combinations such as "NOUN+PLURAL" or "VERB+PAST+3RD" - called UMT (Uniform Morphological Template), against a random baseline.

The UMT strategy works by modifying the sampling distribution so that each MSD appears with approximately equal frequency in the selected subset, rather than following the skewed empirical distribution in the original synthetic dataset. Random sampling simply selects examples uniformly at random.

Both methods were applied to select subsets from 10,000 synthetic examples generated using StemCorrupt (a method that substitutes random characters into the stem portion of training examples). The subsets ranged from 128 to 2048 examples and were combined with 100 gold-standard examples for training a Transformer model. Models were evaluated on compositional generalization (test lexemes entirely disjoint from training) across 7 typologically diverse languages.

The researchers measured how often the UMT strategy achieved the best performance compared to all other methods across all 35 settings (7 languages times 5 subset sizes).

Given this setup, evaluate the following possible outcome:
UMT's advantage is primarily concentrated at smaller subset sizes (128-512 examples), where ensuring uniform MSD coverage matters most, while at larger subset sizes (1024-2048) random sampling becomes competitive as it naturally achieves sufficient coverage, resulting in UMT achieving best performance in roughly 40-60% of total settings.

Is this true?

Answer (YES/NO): NO